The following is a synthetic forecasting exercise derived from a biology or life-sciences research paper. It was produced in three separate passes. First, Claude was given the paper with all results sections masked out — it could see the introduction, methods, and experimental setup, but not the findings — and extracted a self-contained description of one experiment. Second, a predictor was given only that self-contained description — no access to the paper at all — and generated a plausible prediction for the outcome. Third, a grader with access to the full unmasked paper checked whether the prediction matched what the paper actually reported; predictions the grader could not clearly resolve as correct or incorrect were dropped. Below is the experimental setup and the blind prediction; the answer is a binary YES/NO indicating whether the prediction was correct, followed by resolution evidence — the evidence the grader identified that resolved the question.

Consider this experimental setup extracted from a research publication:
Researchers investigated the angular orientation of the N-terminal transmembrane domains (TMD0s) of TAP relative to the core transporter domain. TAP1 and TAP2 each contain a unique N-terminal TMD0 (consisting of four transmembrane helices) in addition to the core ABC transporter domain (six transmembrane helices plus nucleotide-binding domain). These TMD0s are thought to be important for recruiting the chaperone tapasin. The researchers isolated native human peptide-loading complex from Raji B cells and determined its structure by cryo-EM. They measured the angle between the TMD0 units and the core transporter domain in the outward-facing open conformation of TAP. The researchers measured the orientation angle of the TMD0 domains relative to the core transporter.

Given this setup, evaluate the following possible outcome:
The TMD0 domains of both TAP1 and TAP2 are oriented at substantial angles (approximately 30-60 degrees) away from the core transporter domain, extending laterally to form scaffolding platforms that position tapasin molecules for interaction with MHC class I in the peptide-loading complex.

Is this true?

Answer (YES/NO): NO